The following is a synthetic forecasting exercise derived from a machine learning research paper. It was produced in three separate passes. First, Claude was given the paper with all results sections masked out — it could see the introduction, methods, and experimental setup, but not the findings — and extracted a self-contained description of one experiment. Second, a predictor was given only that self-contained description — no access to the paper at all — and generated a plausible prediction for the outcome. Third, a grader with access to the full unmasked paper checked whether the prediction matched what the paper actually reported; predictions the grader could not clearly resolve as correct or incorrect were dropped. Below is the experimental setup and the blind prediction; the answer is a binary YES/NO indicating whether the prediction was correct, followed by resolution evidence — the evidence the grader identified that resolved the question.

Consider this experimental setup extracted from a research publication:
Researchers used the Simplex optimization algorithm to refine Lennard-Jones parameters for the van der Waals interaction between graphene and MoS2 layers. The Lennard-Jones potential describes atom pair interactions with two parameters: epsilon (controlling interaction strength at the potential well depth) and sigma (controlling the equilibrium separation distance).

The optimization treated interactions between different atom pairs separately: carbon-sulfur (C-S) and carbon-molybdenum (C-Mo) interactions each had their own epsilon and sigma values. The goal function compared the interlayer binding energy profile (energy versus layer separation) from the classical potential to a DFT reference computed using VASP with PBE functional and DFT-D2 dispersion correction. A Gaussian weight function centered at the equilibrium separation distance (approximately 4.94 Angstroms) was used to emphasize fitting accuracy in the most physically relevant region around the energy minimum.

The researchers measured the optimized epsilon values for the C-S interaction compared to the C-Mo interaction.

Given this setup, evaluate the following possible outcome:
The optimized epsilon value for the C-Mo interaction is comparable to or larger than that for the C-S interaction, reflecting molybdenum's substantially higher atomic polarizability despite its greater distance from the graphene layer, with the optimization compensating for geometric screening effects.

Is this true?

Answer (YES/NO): YES